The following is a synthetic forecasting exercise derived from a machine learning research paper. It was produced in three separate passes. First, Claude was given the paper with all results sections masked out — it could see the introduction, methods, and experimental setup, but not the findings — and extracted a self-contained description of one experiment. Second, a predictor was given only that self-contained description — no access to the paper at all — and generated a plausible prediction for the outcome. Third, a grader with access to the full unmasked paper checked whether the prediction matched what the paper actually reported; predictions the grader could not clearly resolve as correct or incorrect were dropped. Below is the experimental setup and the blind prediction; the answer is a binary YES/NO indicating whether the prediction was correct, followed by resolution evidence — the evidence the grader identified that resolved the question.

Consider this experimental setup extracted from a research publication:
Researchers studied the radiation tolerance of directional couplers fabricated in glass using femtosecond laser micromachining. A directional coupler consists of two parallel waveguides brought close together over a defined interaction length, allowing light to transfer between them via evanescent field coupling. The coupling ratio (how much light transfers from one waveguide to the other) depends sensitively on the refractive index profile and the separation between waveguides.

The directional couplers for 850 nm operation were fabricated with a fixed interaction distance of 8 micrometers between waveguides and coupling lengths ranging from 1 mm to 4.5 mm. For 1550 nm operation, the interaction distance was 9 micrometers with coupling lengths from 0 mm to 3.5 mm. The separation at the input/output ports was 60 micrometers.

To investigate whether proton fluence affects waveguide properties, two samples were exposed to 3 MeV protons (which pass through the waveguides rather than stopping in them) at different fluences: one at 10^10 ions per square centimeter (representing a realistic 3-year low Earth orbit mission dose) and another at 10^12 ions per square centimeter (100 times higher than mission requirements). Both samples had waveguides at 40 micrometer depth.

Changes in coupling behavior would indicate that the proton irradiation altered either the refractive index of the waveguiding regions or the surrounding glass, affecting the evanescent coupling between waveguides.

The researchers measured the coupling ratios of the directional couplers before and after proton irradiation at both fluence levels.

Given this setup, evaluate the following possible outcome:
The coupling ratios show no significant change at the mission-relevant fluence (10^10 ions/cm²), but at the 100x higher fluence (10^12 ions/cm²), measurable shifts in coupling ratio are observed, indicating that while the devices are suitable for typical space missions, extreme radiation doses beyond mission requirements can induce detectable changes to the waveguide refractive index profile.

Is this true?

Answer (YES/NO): NO